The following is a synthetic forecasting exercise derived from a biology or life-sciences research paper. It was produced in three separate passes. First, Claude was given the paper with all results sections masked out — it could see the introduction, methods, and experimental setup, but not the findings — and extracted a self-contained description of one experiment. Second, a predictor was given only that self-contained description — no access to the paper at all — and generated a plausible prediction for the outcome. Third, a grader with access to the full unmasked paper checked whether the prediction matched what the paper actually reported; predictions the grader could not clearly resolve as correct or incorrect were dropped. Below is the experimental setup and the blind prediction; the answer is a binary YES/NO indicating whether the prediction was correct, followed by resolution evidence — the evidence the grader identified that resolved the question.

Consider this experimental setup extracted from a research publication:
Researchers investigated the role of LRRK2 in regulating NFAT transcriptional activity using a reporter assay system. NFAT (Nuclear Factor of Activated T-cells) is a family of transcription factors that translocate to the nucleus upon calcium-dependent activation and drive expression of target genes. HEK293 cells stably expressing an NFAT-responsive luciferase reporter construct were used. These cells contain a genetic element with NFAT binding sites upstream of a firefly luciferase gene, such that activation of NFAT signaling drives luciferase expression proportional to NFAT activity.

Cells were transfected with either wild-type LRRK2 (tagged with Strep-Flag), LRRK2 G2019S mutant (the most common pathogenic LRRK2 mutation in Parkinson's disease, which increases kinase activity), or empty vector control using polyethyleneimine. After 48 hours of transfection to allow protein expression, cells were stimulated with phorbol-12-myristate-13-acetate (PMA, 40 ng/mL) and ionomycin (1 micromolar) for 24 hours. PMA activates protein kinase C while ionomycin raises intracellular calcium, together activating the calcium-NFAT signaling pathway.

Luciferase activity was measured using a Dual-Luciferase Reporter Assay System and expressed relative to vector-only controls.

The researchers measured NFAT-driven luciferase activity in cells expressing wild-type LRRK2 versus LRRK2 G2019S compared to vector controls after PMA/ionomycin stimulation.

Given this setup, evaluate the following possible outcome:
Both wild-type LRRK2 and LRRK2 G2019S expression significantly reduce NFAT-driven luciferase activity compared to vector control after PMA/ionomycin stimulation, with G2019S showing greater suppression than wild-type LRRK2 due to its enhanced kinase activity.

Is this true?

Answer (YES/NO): YES